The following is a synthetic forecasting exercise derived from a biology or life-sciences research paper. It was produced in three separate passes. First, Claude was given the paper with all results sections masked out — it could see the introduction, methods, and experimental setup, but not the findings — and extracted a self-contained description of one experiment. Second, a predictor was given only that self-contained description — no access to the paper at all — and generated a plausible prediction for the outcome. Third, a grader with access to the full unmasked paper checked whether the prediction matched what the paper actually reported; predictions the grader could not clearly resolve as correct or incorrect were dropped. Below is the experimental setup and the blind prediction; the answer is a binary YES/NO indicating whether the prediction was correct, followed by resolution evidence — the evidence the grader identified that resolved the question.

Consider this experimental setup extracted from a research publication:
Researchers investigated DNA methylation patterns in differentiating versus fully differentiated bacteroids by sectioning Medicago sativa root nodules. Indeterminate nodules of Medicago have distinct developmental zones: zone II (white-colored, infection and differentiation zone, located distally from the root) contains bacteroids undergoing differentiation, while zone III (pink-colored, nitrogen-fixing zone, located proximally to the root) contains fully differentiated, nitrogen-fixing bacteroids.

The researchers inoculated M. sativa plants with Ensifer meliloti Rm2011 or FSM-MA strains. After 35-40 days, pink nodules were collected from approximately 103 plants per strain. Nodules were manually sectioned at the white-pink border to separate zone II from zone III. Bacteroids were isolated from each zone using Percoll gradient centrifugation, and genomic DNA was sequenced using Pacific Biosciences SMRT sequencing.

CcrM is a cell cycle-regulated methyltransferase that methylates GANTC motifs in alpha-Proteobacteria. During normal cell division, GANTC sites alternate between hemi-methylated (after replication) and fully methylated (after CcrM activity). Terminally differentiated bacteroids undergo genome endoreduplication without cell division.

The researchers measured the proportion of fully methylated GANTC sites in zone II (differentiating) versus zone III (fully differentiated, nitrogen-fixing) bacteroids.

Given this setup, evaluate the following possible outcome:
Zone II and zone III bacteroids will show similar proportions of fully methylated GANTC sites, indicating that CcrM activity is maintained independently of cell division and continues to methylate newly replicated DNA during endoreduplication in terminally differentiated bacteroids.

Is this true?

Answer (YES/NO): NO